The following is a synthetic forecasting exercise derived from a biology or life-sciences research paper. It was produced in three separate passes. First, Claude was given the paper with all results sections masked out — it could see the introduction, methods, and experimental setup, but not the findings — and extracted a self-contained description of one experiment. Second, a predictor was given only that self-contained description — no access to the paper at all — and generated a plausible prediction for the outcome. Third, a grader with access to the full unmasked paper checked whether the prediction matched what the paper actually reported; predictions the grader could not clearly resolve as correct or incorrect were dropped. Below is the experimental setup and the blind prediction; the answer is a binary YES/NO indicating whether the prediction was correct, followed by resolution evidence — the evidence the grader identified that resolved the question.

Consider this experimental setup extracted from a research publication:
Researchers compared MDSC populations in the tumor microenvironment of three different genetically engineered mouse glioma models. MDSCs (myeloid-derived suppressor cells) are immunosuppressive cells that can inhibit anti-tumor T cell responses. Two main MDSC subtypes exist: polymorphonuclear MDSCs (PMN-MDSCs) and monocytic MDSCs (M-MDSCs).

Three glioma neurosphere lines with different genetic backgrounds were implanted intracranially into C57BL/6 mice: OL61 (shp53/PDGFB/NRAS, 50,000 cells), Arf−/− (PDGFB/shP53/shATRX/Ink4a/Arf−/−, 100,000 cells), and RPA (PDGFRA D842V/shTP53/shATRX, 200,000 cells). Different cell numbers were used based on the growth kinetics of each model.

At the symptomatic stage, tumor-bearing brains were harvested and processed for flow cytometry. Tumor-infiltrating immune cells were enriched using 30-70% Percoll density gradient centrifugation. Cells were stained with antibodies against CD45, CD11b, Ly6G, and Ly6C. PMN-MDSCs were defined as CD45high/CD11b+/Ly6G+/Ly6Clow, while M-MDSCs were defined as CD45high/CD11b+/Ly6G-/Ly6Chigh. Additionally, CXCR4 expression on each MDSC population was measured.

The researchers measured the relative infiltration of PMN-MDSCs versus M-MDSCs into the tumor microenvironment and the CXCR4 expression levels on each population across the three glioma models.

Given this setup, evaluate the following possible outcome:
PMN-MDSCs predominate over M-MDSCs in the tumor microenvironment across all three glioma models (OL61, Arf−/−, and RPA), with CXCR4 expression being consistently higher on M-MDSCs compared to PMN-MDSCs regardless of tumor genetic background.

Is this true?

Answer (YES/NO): NO